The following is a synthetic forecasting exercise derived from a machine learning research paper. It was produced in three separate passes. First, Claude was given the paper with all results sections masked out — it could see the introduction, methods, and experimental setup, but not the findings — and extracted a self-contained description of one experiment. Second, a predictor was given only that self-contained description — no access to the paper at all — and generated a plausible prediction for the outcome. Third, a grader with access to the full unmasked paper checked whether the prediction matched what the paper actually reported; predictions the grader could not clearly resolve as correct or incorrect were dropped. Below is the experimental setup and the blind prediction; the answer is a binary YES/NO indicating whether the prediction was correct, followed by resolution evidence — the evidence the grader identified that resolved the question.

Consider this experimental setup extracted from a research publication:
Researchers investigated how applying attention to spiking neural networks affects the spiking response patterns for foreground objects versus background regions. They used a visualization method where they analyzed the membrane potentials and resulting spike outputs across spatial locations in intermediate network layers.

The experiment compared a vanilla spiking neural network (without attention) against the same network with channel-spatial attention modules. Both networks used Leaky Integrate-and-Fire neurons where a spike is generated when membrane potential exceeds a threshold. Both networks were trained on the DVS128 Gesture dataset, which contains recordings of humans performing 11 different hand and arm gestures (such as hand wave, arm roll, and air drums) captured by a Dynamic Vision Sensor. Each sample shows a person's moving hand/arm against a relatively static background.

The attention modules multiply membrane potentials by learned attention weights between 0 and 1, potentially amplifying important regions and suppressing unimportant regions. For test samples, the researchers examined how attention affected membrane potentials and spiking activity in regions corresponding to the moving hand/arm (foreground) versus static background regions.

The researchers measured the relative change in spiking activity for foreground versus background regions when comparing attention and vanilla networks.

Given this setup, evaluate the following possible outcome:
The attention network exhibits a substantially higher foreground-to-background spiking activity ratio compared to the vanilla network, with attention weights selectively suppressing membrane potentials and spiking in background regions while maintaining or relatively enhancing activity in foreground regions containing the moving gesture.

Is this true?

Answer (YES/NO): YES